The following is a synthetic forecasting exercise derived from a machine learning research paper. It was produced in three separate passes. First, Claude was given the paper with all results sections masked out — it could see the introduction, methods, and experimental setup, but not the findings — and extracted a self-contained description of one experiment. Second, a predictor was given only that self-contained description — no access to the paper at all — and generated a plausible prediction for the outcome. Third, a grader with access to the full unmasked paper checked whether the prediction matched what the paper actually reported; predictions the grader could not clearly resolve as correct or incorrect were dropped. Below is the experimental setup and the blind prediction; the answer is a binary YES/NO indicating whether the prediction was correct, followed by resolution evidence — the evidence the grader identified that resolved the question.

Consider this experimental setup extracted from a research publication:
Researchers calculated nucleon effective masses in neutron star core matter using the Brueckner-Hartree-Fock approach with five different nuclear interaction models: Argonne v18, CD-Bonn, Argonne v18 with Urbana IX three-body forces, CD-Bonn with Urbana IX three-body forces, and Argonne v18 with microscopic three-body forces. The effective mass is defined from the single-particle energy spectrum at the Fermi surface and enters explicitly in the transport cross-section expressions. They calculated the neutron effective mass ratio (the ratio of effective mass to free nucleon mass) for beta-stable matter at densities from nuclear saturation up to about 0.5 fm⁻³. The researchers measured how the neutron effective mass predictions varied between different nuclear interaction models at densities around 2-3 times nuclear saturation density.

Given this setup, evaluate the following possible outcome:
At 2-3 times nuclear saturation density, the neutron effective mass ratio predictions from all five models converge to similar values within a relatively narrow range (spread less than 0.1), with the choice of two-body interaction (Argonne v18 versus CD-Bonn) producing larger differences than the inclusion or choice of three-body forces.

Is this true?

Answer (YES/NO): NO